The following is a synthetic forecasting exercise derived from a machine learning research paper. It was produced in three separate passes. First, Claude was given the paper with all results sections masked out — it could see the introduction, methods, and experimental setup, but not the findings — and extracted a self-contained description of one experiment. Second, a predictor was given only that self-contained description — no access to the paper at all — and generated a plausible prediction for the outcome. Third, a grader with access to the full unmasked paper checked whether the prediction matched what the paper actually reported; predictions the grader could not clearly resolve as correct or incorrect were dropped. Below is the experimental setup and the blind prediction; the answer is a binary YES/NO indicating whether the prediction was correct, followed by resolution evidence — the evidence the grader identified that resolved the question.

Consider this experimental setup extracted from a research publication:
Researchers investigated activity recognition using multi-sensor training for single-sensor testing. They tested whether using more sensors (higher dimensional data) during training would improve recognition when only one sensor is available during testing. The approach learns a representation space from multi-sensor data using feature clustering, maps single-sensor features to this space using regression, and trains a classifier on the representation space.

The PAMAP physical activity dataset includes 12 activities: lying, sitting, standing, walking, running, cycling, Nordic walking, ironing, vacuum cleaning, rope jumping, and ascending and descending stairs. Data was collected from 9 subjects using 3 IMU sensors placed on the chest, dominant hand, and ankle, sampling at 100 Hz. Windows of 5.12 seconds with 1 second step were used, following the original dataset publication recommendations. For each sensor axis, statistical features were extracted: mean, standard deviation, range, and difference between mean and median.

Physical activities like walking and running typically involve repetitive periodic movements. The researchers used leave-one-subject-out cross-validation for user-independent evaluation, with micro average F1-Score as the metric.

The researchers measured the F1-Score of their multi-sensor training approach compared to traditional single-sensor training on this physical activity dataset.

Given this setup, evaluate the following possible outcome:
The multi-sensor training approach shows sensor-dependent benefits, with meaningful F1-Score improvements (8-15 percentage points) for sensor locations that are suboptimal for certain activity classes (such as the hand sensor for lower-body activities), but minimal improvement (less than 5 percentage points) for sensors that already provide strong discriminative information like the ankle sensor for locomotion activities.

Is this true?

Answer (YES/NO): NO